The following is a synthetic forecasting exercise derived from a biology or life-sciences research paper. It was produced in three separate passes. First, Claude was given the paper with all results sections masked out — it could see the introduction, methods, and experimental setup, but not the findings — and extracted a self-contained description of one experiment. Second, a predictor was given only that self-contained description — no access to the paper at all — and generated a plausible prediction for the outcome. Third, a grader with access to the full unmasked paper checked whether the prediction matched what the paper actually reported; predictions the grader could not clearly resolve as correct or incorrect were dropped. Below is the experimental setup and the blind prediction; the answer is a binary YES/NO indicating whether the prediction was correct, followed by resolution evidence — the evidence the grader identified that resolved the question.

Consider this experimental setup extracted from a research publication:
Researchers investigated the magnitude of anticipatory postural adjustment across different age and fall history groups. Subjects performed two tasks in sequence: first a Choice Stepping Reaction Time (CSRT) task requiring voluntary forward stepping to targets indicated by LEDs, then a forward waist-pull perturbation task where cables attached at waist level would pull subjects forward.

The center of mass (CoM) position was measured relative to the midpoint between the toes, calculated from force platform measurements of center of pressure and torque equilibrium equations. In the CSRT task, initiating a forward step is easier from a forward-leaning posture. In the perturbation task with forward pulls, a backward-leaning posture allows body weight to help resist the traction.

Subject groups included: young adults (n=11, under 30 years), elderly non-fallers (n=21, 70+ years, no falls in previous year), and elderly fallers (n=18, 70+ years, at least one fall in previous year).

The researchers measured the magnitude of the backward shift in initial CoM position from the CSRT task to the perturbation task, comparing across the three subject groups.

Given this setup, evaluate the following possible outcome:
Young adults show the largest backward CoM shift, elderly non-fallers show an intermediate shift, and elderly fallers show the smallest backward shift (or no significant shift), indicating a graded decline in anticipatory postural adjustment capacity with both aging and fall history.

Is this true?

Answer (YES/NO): NO